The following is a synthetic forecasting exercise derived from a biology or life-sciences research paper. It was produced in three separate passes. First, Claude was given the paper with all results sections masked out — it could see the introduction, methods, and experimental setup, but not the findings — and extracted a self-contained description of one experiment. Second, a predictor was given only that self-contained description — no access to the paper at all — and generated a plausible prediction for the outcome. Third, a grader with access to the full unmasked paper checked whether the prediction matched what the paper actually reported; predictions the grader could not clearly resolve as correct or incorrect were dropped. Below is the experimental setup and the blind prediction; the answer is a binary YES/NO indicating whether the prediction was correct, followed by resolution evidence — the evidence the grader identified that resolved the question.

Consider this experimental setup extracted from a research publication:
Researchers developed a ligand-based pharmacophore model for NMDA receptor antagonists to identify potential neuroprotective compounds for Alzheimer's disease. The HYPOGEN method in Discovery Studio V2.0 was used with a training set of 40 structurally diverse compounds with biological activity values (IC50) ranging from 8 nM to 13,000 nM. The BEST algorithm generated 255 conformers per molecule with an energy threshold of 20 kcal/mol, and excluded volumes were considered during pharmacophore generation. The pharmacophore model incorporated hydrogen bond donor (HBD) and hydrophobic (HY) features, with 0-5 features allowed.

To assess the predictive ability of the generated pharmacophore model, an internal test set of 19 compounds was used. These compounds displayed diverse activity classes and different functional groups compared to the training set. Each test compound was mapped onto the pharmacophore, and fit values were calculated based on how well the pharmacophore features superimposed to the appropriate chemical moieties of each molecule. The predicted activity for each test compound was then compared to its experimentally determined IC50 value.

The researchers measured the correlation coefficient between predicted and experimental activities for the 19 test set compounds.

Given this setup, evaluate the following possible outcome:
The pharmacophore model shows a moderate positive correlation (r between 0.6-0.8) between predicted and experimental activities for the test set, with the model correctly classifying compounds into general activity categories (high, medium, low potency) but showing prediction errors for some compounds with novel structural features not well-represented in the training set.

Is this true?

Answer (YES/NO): NO